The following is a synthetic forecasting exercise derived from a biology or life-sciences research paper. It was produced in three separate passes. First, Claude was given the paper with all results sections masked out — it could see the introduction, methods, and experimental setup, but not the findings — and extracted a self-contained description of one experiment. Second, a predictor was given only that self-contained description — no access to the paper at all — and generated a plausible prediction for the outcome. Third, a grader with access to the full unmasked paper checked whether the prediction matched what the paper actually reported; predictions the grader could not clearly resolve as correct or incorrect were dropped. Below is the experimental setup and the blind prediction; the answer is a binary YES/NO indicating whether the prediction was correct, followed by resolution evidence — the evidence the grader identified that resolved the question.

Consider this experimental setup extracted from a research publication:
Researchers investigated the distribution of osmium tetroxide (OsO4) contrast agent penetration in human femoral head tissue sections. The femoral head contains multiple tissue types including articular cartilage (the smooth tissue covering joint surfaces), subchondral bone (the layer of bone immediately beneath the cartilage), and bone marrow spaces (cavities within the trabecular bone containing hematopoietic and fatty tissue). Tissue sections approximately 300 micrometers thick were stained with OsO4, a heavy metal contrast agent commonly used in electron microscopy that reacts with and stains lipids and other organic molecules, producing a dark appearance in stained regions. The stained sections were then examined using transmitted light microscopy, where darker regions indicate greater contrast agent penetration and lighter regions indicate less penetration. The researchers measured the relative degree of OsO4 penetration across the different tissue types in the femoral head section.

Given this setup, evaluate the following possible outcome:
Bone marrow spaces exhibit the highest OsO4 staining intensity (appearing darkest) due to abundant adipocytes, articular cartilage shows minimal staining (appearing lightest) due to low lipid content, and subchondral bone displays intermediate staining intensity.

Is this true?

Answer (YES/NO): NO